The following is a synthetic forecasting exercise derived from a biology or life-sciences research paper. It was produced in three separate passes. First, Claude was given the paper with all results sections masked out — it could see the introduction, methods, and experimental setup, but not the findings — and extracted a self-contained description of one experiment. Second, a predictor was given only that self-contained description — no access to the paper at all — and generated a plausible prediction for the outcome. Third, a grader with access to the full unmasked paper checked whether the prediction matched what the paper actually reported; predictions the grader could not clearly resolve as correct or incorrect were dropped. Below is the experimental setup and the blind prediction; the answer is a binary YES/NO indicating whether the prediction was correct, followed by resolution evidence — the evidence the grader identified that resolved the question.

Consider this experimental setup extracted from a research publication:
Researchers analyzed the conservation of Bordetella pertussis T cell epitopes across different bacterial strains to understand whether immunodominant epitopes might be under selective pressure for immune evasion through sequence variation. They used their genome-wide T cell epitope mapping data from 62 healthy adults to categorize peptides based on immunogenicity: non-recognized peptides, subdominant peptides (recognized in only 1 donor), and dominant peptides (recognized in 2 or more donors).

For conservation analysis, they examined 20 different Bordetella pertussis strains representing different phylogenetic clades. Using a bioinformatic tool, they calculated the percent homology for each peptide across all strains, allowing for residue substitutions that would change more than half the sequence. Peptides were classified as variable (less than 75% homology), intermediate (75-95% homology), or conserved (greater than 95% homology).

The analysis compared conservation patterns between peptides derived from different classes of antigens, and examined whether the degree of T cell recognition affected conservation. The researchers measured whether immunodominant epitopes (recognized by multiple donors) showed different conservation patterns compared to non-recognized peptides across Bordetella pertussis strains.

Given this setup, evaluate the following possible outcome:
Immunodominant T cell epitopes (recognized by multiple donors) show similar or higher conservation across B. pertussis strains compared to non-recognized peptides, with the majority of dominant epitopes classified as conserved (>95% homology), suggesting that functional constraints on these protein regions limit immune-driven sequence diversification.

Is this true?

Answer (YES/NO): YES